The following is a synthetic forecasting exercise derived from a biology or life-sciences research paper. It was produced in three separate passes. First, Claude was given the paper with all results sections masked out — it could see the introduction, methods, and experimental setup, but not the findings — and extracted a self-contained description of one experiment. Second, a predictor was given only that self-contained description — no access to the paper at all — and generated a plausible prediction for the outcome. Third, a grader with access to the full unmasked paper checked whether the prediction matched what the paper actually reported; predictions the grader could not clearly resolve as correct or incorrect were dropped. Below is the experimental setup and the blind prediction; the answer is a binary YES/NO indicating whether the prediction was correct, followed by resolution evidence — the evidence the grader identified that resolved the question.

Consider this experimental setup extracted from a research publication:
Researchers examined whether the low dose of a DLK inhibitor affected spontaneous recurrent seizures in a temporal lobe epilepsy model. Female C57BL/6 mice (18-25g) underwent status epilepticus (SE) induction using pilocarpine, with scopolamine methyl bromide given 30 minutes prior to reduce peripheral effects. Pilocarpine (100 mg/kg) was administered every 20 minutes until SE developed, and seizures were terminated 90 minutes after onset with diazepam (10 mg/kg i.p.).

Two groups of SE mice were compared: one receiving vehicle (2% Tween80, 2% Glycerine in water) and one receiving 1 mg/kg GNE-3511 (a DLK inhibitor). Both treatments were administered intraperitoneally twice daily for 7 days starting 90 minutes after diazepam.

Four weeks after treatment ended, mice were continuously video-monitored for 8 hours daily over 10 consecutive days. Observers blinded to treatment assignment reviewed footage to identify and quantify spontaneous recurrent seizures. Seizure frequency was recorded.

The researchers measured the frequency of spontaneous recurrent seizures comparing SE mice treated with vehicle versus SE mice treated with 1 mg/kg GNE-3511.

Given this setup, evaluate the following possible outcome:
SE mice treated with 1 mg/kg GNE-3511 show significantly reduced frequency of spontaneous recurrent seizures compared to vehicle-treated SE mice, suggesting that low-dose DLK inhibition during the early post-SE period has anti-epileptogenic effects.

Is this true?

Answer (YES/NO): YES